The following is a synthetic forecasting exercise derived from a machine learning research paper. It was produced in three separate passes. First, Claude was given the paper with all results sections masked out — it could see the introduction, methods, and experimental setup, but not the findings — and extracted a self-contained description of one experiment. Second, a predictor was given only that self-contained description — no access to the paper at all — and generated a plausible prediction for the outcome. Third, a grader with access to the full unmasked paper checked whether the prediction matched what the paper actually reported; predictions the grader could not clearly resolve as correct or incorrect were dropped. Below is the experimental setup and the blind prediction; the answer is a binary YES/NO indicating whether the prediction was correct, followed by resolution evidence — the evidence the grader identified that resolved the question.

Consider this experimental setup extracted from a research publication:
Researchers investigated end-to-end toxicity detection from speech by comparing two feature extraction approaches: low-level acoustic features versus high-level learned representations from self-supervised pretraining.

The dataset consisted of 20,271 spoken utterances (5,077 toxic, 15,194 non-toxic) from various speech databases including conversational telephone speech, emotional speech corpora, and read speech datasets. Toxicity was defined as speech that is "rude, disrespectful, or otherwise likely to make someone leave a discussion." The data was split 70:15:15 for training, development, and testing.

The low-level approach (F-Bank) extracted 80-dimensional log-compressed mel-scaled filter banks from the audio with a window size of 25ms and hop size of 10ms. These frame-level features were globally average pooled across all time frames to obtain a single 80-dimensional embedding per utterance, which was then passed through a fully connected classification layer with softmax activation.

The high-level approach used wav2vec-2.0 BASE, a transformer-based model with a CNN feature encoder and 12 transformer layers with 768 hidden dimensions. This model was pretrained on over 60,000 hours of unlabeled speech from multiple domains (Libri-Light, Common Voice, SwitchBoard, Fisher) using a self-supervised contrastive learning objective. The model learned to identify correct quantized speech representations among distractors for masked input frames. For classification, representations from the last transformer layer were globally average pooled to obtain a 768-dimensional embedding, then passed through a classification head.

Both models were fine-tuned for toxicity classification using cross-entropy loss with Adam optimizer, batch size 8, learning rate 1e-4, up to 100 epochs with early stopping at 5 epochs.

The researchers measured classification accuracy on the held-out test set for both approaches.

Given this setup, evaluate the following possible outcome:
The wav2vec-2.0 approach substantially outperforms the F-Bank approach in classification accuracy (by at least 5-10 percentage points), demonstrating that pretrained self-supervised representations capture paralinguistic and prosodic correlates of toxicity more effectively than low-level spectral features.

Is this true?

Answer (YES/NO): YES